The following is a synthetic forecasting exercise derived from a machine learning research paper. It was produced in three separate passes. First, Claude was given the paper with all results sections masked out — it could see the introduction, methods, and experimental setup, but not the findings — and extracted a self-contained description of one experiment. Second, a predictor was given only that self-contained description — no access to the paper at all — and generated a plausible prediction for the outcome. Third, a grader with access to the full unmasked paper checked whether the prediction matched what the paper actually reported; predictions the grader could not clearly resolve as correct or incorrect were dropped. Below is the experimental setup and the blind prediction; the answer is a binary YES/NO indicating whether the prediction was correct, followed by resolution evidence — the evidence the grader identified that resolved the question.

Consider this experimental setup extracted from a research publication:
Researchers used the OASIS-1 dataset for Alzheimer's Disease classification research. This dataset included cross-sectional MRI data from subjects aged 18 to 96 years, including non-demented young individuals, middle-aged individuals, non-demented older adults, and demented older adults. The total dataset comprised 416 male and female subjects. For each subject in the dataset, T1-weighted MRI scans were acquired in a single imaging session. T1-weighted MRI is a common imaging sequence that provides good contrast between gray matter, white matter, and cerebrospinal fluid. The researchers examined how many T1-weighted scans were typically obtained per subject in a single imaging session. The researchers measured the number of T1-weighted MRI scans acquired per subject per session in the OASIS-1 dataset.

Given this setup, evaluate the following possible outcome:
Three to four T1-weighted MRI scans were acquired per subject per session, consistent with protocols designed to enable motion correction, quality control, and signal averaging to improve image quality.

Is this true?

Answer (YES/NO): YES